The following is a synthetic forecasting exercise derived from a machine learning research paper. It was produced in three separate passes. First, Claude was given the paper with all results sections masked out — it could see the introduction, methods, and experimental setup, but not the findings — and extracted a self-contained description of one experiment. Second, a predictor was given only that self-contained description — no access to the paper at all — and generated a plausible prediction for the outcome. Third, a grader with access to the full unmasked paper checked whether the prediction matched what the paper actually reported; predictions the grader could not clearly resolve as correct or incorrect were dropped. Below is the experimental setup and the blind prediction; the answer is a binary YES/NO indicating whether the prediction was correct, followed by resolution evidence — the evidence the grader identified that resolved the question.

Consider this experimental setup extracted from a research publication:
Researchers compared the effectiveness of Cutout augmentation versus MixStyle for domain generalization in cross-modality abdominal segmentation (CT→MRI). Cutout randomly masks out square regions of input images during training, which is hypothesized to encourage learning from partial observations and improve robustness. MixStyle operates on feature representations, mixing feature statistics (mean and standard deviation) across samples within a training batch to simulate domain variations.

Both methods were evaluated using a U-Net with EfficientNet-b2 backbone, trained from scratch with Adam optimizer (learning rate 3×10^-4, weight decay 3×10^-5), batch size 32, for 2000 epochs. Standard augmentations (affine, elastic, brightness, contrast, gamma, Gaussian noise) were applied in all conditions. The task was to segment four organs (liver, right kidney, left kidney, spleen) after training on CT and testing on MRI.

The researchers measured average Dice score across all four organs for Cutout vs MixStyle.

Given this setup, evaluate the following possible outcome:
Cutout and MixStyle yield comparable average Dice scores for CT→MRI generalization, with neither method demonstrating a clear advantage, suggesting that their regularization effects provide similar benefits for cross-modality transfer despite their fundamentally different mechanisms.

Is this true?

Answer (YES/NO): NO